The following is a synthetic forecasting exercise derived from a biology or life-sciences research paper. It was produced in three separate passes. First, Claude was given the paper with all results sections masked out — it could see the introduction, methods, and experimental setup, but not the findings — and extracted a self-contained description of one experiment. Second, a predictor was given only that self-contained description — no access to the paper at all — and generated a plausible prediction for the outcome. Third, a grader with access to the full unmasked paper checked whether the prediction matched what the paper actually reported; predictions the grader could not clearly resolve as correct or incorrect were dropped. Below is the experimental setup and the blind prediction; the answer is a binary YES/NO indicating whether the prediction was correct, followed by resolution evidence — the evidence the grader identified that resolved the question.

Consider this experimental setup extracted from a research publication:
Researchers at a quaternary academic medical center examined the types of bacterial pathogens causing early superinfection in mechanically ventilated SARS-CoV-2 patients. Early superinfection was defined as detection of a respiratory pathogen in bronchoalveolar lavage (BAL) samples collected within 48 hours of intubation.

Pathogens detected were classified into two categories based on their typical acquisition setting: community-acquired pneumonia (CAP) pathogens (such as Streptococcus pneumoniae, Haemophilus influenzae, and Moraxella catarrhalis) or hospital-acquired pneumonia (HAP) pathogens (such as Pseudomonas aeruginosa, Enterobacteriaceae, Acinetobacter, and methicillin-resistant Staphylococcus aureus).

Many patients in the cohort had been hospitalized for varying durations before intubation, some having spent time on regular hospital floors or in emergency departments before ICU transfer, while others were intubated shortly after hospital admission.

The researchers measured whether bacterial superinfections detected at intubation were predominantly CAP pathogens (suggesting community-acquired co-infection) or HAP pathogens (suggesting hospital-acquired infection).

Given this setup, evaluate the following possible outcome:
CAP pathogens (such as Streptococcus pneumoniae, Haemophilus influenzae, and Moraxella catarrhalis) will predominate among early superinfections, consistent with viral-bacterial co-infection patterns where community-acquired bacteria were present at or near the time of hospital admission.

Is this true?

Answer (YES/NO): YES